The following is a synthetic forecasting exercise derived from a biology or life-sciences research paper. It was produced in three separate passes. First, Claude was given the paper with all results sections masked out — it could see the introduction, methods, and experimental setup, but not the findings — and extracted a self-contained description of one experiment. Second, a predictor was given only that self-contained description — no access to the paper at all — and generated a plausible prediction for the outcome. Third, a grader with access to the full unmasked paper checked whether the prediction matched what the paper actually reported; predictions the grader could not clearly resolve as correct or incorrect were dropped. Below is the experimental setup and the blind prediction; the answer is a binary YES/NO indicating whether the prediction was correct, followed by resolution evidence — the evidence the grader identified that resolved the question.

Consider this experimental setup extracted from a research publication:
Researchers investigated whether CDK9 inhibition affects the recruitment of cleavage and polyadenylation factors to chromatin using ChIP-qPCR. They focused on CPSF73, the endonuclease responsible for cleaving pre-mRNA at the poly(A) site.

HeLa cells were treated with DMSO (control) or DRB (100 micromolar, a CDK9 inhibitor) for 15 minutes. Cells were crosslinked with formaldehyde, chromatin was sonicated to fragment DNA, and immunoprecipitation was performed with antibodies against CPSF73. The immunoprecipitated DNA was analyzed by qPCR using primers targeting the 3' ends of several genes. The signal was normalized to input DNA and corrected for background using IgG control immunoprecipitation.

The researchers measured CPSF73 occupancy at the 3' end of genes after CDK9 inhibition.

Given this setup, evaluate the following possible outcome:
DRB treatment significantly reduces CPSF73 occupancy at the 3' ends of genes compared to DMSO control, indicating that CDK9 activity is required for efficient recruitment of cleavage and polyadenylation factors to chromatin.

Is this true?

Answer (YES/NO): YES